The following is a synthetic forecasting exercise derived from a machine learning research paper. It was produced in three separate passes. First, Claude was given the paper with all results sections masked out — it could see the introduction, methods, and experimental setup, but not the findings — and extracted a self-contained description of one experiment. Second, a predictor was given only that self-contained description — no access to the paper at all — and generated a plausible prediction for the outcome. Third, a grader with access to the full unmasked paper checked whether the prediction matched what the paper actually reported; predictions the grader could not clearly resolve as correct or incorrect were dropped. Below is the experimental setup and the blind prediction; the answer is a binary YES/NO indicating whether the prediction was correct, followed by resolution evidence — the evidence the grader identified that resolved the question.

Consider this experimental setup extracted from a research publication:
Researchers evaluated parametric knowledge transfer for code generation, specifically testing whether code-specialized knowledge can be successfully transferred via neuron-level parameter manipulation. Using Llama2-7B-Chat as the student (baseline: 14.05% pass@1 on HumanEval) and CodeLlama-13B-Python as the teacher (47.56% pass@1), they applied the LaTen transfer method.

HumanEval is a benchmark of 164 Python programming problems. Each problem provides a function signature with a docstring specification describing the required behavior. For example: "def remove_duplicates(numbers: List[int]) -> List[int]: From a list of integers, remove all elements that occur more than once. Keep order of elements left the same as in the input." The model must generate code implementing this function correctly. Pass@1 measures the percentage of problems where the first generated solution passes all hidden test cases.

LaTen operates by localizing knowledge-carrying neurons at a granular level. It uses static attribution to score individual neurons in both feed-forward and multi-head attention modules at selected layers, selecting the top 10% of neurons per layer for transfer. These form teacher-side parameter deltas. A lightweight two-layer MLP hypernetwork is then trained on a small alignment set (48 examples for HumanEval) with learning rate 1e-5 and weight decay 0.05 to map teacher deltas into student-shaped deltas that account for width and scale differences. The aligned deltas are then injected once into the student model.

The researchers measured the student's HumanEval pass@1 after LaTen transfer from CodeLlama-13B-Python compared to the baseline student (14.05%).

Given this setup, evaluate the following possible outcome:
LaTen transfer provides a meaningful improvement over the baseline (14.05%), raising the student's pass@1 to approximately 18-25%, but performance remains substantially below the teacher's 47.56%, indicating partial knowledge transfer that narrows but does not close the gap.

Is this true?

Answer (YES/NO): NO